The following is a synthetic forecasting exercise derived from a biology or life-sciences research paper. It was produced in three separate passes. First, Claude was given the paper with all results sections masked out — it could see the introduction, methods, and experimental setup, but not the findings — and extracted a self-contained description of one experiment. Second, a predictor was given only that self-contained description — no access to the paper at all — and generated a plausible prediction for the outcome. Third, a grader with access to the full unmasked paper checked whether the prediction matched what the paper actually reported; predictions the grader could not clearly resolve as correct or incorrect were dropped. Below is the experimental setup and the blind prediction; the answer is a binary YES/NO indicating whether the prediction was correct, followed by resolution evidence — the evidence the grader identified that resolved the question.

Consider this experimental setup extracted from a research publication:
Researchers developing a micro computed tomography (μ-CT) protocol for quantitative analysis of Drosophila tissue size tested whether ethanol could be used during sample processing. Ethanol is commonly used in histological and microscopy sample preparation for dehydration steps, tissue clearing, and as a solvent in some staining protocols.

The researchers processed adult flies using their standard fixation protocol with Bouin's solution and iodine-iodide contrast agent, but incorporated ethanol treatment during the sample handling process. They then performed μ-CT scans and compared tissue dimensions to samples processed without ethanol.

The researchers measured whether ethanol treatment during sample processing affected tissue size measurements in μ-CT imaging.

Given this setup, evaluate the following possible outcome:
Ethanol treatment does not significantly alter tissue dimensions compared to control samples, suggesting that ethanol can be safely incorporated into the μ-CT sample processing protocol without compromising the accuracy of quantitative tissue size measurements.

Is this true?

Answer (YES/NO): NO